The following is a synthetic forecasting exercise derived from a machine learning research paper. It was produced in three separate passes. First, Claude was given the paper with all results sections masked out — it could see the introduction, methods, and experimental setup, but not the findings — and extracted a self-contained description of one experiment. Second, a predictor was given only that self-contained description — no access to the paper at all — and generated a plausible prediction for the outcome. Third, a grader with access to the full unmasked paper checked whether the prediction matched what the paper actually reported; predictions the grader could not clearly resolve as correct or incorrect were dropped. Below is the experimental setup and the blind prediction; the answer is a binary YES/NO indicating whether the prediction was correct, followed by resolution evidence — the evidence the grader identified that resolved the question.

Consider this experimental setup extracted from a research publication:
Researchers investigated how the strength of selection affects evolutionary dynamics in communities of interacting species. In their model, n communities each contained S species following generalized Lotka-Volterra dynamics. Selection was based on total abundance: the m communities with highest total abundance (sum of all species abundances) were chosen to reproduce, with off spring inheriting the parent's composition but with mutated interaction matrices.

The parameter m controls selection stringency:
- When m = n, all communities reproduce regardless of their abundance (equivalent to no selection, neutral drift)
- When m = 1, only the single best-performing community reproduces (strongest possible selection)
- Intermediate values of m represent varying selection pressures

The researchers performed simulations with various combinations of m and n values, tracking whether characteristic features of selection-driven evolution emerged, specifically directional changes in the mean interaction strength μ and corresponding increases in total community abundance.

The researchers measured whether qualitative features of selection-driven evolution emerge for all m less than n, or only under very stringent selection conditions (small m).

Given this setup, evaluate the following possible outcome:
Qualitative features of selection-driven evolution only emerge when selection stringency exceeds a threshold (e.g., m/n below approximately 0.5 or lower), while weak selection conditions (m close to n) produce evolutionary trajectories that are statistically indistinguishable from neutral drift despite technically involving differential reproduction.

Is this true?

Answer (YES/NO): NO